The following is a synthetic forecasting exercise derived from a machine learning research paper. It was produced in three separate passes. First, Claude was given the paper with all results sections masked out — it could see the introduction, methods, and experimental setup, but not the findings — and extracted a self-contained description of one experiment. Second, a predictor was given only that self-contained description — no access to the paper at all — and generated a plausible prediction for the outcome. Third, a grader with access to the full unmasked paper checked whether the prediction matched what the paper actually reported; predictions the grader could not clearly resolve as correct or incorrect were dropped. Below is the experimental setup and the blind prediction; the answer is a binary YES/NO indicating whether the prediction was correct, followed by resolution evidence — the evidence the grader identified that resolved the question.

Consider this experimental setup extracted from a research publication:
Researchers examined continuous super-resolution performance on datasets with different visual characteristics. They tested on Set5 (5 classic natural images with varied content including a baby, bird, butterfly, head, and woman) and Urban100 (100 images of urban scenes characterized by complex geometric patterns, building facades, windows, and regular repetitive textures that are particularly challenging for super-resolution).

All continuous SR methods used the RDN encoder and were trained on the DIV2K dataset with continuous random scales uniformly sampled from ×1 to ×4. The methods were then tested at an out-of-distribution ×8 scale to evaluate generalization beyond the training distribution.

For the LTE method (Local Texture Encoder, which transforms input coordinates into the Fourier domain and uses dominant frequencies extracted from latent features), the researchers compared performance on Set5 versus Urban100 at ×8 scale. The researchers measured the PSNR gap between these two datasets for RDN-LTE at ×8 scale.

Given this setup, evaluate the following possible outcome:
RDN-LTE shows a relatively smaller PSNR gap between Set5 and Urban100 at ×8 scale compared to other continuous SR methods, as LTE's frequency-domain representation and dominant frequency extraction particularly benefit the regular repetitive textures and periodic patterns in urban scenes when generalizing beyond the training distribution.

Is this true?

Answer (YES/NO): NO